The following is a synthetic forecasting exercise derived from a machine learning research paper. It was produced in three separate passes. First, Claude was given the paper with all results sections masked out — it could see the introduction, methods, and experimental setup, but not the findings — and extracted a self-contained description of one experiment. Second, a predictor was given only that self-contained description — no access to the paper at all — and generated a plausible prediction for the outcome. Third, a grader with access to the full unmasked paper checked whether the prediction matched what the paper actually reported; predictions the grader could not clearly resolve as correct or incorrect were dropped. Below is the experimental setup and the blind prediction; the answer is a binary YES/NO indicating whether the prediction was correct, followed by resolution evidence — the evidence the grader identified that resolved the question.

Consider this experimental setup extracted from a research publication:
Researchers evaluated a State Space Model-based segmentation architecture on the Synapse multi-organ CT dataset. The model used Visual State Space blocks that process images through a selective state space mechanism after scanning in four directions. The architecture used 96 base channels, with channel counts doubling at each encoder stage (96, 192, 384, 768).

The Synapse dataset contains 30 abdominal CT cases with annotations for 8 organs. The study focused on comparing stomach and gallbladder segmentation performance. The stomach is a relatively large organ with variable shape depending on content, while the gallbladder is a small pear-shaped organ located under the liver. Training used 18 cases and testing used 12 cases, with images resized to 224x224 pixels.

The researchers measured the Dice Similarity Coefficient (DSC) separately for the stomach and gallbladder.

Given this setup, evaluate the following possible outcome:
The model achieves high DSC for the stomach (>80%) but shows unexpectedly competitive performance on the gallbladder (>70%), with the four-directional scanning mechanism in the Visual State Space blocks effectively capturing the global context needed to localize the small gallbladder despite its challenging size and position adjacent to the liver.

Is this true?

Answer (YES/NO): NO